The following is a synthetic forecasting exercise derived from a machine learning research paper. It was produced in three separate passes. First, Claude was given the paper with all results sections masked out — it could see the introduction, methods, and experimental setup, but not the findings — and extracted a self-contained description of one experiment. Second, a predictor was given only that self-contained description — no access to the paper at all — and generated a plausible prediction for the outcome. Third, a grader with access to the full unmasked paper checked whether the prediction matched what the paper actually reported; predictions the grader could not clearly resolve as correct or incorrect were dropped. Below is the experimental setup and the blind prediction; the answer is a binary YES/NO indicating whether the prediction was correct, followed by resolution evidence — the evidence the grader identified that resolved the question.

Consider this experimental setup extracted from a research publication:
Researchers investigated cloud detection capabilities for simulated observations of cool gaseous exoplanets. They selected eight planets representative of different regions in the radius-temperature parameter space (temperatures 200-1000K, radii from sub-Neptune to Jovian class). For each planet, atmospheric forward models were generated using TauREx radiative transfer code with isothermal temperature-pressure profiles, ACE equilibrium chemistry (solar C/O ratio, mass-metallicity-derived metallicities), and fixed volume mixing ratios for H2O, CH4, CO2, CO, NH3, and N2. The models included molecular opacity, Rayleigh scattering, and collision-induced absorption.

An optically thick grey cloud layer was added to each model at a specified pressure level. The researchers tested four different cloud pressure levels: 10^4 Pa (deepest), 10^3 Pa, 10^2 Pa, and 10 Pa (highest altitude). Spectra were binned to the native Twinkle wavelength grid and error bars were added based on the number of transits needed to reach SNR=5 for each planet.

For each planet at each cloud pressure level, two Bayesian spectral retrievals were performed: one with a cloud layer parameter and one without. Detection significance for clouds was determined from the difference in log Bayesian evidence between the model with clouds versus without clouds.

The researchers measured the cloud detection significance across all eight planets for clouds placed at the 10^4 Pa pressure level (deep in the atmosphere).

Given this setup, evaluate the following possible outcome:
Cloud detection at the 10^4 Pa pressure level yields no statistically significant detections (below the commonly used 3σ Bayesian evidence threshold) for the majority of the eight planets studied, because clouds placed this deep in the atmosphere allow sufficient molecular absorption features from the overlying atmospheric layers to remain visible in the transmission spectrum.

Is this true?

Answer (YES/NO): YES